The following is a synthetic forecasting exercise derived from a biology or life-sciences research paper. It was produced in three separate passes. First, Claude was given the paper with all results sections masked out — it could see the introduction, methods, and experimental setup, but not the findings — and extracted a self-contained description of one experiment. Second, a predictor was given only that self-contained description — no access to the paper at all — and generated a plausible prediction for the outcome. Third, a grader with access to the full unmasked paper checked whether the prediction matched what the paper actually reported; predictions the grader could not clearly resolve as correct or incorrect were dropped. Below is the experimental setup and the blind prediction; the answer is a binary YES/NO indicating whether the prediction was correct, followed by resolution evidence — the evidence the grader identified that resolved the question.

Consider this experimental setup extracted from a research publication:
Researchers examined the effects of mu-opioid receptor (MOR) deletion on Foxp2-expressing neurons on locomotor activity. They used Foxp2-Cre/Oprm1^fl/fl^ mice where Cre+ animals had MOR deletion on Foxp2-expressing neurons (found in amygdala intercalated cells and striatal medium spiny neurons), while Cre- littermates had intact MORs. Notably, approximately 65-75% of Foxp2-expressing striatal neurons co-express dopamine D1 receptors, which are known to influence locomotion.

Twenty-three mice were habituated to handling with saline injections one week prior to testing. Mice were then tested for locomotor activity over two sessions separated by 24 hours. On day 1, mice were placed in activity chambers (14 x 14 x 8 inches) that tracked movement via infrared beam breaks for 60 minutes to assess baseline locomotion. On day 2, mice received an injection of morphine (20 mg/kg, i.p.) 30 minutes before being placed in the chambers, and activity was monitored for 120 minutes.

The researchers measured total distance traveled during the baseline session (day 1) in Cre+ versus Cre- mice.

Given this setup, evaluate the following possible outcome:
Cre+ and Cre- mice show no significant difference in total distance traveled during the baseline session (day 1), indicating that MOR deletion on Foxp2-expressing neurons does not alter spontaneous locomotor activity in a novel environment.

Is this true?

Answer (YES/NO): NO